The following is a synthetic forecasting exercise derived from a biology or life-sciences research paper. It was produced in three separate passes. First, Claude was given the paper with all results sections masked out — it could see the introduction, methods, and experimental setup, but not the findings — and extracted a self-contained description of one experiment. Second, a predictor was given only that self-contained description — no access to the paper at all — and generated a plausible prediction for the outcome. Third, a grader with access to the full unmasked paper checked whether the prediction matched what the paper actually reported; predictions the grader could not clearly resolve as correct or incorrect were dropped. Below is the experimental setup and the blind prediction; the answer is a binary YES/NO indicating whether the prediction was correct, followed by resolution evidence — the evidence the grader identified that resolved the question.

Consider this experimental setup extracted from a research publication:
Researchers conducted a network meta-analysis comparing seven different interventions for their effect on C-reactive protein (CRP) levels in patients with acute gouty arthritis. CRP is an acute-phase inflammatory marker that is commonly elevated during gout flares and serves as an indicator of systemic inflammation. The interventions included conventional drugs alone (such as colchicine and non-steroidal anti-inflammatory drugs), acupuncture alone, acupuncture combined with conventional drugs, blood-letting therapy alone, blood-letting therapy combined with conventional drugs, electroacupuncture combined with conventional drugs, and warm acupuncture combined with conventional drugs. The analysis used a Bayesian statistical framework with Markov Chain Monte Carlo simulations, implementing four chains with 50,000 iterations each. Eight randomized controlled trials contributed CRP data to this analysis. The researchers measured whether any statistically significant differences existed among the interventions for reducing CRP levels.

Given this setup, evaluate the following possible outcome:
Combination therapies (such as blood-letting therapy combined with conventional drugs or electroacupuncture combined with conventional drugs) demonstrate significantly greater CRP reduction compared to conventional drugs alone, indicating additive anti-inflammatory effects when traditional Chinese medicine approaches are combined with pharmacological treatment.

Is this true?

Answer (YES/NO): NO